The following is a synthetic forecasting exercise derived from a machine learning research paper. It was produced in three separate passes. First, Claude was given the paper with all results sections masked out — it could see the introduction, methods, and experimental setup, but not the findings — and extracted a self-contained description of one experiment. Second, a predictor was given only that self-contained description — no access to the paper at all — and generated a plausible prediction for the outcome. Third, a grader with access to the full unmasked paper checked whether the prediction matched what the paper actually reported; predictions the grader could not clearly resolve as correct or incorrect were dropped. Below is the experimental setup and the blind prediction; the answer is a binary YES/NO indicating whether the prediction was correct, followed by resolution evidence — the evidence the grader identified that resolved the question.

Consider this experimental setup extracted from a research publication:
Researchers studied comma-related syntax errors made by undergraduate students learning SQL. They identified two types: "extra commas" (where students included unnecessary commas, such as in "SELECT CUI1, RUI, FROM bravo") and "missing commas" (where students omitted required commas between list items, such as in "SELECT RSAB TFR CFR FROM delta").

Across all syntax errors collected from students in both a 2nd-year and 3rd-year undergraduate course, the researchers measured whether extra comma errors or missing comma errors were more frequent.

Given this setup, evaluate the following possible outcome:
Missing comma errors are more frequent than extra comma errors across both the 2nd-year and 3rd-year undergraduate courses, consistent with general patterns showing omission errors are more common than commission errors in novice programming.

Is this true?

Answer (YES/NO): NO